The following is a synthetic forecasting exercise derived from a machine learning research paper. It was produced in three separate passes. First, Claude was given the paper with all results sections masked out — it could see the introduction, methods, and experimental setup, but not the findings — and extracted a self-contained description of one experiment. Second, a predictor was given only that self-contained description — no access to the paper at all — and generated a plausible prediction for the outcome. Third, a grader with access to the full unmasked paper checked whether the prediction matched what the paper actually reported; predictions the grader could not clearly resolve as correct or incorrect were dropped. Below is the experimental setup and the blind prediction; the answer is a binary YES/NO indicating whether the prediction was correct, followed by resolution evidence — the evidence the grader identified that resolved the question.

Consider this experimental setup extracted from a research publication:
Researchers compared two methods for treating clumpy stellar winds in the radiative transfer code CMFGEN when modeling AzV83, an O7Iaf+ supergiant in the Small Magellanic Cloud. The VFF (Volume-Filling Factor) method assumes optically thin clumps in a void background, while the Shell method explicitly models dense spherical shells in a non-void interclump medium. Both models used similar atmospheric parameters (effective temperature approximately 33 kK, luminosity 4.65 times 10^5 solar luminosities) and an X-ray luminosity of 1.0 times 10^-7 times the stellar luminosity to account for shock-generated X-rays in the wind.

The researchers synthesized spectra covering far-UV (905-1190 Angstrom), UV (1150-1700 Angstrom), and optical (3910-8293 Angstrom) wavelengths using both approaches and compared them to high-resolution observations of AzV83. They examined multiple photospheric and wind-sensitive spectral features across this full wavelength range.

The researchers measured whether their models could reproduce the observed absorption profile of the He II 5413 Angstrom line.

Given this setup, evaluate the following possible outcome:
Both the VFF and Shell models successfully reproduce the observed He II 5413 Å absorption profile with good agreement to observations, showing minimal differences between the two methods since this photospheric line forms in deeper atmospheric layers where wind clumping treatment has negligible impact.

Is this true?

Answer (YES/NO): NO